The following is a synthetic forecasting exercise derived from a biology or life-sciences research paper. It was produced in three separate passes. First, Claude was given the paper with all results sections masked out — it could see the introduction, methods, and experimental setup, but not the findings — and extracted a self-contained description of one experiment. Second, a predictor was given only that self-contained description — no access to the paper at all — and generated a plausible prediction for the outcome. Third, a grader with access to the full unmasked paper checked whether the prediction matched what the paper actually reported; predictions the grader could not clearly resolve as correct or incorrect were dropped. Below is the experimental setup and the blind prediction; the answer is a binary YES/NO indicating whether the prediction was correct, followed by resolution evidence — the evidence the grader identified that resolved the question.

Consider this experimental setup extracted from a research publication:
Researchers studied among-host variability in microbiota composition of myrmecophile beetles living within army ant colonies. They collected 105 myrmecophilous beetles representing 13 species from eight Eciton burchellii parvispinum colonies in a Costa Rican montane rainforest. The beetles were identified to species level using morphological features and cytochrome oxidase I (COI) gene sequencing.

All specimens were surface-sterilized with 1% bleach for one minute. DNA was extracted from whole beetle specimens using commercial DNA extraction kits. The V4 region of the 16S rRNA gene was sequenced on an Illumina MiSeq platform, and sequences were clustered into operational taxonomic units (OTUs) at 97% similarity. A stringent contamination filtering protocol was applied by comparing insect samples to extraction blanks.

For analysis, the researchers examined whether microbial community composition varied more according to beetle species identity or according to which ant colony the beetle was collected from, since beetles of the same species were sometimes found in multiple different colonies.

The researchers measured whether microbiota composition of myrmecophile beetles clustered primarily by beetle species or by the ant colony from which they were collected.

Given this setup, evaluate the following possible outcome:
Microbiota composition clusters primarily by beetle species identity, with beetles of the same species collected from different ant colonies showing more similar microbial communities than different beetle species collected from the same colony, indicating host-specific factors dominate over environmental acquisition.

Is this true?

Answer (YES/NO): NO